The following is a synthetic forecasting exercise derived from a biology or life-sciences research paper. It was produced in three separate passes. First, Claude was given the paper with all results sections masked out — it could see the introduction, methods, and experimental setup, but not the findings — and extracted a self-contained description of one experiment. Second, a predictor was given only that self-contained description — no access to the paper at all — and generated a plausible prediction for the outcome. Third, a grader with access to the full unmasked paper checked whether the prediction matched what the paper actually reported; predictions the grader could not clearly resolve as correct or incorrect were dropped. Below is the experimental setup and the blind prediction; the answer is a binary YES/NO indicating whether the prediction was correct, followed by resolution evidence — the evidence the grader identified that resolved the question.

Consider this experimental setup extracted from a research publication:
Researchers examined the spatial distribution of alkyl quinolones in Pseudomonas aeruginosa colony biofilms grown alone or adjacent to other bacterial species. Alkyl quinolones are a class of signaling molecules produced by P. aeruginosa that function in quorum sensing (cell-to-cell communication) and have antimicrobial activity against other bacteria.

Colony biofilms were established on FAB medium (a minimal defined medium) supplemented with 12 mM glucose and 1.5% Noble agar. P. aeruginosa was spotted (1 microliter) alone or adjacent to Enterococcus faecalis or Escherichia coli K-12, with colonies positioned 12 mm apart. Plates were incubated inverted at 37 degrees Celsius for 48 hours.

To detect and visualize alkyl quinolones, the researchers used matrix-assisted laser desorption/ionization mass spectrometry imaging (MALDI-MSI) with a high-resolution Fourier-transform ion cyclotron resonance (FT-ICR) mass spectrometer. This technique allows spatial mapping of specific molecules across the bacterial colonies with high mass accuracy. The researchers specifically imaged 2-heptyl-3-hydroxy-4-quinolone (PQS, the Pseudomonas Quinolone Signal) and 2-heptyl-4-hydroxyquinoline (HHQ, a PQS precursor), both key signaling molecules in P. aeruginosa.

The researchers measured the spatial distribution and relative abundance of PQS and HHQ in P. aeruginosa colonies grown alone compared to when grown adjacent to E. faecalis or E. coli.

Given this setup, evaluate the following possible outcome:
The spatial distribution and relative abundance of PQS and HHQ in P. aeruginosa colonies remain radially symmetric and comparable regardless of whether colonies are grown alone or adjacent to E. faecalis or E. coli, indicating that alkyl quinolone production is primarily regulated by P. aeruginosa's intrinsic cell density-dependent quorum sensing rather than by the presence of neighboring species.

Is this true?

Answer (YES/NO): NO